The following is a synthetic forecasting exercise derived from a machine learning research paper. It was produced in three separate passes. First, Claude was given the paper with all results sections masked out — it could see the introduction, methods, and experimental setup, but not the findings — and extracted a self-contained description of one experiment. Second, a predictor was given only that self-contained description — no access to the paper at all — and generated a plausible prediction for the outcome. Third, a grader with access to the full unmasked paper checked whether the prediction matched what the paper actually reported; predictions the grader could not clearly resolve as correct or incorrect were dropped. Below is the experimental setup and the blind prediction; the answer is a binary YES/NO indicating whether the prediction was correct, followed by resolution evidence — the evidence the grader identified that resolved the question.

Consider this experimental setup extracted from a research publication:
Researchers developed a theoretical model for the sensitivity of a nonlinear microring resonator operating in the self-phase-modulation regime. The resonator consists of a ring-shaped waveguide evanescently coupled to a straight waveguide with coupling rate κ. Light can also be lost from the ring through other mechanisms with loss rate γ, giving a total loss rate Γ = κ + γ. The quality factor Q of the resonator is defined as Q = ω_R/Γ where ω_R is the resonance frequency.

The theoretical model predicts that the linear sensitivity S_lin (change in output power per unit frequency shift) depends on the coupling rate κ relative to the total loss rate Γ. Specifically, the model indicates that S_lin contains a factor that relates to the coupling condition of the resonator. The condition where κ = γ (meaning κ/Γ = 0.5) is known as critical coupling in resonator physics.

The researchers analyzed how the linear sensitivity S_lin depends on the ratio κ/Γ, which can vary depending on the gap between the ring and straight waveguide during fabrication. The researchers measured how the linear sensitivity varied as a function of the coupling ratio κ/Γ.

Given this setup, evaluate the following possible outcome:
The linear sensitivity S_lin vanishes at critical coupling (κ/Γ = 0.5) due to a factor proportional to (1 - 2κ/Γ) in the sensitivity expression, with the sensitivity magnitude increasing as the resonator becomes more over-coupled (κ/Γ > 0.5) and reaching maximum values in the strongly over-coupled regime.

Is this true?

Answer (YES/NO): NO